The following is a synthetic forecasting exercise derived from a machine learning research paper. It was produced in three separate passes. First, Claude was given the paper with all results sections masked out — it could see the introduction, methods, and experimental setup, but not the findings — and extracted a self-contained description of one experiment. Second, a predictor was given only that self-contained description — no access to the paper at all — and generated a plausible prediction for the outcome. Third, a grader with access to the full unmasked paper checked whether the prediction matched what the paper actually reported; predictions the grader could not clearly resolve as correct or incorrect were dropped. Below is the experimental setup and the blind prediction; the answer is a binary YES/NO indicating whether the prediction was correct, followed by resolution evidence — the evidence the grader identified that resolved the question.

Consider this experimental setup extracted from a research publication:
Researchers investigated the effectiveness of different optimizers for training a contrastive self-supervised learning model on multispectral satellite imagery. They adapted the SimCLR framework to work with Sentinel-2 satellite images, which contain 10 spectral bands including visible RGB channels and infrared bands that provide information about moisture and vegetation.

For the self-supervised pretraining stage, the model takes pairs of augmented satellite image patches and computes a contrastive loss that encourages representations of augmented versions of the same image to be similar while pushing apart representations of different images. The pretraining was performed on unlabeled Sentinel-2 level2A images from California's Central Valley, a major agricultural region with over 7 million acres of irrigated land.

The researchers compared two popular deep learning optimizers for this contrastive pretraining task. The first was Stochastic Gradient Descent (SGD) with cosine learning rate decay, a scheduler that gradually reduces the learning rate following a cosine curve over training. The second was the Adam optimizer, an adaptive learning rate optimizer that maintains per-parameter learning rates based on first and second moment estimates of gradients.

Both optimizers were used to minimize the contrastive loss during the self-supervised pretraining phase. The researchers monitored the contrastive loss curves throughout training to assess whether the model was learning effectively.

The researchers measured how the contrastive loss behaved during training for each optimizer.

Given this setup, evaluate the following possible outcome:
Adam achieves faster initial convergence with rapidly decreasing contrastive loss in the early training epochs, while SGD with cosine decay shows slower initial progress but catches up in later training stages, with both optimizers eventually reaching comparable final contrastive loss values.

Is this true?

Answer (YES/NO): NO